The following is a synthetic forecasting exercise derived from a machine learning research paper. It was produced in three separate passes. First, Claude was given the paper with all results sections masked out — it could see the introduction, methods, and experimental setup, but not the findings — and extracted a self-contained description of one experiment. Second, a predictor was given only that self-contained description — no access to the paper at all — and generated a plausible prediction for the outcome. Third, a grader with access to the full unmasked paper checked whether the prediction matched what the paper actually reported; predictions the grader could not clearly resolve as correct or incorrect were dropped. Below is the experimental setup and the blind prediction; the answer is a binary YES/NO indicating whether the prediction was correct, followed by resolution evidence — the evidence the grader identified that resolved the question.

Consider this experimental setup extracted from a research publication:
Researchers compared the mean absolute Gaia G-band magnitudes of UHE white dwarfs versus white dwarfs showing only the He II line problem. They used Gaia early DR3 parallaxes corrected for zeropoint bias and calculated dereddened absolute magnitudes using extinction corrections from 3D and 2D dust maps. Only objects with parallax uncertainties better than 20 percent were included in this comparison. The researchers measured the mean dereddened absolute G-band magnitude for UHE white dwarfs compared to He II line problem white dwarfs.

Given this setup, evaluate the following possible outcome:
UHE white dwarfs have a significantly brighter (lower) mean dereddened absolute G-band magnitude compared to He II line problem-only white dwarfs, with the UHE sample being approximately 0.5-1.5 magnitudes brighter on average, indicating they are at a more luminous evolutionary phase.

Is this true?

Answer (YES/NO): NO